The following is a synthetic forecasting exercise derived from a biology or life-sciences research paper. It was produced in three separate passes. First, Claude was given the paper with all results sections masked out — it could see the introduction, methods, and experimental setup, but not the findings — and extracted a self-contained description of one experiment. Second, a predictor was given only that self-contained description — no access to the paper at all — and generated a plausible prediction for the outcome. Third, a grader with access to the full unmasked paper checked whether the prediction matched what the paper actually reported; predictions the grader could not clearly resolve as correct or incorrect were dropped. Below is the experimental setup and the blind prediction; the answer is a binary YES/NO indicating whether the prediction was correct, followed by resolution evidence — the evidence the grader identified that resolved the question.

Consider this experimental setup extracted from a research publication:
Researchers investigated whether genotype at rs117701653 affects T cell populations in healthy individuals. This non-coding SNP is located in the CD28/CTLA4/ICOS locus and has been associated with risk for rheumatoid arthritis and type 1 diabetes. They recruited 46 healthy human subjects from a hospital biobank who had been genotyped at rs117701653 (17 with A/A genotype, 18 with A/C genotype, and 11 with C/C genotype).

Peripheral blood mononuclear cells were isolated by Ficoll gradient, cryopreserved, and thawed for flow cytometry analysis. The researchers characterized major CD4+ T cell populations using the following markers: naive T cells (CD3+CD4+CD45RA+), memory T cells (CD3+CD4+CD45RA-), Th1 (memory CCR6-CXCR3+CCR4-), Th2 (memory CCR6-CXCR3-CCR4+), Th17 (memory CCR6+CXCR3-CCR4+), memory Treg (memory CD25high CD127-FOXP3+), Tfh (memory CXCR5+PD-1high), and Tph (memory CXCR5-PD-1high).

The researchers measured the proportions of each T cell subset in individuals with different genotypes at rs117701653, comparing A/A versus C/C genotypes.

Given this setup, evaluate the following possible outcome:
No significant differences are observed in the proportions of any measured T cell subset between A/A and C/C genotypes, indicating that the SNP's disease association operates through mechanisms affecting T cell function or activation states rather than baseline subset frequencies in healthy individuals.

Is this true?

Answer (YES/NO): NO